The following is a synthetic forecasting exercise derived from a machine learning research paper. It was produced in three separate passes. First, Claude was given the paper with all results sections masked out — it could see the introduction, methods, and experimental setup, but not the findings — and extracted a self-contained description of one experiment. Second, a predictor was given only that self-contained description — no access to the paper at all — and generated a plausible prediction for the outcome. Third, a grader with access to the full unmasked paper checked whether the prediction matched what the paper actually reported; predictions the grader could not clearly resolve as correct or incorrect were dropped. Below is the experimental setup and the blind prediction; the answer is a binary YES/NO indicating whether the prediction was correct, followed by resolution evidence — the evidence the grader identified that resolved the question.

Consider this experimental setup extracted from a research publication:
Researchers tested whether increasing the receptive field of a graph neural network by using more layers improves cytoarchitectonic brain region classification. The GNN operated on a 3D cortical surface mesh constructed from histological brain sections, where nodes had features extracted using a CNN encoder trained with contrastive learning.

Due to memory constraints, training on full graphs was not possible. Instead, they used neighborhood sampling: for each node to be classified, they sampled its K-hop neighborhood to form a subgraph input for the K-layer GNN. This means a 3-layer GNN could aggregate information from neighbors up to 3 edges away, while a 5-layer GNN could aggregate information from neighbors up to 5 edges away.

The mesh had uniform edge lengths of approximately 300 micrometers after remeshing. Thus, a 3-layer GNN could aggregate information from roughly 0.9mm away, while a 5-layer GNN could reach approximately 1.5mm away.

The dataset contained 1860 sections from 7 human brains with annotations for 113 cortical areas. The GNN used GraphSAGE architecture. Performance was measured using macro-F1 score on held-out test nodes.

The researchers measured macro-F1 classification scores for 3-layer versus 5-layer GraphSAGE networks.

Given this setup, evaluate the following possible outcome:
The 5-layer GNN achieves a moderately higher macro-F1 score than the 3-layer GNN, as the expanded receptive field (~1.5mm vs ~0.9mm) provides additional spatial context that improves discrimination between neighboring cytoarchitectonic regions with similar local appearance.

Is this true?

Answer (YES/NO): YES